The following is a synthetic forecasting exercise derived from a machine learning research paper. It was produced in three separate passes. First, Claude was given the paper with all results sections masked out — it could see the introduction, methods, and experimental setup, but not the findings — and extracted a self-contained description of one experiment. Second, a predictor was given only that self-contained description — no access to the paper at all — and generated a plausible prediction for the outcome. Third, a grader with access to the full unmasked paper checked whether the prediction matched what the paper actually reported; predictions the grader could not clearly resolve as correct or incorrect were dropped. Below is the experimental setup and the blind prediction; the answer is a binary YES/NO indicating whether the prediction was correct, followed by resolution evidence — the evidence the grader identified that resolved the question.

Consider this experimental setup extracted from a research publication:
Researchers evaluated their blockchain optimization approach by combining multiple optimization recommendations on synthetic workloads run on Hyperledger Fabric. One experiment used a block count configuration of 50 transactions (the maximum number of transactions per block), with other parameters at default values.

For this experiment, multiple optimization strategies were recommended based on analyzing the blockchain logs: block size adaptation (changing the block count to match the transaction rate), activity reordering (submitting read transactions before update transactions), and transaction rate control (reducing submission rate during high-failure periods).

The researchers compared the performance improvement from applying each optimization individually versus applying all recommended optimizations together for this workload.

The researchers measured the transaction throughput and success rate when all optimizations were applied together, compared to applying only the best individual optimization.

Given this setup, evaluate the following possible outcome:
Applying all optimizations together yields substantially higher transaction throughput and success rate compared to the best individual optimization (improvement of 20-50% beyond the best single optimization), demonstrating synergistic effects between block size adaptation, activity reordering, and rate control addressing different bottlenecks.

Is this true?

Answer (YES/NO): NO